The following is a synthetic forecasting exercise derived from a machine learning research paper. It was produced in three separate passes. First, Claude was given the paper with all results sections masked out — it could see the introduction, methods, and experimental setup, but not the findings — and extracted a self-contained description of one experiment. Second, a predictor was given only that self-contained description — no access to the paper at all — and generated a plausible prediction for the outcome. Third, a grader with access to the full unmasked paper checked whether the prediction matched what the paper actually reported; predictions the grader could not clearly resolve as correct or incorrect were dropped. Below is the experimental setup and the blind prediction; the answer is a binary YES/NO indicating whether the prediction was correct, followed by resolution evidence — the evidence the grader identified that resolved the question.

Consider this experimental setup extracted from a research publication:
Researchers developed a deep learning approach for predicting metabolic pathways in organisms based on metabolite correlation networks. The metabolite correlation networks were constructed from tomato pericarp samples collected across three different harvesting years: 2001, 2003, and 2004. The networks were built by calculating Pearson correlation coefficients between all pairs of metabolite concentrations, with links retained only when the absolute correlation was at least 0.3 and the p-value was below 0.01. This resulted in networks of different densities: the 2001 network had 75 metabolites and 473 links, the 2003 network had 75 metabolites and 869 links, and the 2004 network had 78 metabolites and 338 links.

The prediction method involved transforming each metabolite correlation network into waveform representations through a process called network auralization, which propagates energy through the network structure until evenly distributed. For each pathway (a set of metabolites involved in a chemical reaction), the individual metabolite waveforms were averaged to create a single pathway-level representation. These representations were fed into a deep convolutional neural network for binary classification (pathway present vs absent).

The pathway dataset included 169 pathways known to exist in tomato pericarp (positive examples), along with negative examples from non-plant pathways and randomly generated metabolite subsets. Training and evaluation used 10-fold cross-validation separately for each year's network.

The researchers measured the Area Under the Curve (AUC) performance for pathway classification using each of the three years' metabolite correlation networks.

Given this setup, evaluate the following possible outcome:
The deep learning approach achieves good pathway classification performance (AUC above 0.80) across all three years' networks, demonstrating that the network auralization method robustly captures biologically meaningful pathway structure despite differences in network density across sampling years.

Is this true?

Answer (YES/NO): YES